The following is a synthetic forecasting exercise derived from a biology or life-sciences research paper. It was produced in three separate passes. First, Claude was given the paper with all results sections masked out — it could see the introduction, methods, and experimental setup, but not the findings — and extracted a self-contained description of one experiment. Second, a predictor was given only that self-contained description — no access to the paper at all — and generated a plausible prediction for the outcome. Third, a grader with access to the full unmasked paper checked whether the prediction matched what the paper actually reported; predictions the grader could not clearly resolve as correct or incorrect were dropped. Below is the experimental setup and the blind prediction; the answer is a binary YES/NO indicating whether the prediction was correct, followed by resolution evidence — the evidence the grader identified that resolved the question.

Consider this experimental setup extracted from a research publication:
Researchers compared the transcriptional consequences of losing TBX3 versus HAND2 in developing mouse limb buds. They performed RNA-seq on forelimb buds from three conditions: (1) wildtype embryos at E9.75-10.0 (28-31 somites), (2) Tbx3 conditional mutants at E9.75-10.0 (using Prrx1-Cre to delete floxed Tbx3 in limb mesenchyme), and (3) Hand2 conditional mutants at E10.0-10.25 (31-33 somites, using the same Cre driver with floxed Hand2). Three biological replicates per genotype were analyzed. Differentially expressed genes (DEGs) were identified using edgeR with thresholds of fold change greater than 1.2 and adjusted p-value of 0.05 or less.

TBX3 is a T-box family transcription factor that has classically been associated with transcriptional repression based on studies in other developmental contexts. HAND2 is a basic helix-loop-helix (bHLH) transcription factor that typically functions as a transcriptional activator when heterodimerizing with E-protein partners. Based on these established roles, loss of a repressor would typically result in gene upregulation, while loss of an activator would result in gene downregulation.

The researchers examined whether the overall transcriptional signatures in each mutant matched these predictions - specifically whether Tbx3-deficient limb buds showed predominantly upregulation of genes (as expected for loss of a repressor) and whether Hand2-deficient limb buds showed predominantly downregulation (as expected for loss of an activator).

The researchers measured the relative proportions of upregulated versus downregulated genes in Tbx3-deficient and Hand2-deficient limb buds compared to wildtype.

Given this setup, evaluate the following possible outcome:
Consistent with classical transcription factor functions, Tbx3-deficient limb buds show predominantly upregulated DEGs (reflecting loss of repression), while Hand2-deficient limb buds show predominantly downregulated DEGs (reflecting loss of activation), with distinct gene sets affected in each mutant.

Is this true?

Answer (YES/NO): NO